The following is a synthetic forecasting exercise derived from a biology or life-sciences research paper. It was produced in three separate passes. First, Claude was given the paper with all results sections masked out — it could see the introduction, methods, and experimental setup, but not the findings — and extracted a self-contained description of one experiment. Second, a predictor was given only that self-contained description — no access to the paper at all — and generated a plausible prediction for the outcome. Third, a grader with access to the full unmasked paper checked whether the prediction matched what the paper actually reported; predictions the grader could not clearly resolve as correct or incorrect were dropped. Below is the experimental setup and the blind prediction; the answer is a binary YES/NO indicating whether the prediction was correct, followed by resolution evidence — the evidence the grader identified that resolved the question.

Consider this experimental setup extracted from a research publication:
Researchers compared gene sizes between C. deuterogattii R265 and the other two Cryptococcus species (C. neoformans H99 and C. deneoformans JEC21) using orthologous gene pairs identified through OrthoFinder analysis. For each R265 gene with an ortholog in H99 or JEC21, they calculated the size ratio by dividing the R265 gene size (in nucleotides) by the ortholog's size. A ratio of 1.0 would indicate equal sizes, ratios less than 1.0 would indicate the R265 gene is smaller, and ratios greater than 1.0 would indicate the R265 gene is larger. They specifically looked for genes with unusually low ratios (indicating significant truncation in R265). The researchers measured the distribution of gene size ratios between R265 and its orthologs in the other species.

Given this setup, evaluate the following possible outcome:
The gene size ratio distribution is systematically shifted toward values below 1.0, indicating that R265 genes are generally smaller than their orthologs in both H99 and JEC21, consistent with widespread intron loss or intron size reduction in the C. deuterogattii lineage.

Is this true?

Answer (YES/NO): NO